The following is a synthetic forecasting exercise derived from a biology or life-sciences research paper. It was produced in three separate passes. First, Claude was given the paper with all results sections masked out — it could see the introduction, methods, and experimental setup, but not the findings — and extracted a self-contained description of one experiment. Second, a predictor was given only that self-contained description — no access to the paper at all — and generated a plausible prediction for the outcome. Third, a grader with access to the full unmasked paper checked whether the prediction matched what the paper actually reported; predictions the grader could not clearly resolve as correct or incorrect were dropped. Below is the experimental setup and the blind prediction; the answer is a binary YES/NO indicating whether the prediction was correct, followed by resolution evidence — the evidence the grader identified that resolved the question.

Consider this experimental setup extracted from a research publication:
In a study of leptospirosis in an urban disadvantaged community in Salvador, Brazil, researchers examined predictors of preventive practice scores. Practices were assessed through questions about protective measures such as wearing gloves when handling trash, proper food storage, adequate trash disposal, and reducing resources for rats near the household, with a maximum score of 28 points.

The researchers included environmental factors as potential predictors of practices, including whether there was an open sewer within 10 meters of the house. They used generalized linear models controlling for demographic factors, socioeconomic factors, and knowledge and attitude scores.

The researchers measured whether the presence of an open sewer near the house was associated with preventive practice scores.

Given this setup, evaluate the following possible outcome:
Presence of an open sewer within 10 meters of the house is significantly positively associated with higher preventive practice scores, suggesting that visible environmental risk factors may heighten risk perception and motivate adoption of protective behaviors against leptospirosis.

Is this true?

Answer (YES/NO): NO